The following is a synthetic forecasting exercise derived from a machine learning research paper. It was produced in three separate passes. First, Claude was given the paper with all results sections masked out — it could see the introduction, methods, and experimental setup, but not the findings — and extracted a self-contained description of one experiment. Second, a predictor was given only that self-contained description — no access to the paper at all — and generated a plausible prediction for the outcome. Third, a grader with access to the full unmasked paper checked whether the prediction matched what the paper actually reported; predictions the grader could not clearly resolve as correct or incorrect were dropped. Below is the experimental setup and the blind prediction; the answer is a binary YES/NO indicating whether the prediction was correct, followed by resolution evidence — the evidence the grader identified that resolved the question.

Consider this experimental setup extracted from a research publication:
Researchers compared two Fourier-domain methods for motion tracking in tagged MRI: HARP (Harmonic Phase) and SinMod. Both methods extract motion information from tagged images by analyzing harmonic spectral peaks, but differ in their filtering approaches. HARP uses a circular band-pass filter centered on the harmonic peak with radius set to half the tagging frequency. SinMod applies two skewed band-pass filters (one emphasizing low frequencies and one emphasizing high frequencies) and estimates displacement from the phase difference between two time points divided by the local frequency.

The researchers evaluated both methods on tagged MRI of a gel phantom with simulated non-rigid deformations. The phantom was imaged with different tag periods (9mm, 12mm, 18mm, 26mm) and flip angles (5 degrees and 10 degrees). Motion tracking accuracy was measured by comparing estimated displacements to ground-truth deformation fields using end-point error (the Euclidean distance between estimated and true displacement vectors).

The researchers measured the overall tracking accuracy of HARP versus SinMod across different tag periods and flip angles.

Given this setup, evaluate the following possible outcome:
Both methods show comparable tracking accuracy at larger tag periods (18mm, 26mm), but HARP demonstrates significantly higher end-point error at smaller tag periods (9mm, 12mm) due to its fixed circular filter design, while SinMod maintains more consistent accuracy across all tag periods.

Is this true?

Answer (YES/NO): NO